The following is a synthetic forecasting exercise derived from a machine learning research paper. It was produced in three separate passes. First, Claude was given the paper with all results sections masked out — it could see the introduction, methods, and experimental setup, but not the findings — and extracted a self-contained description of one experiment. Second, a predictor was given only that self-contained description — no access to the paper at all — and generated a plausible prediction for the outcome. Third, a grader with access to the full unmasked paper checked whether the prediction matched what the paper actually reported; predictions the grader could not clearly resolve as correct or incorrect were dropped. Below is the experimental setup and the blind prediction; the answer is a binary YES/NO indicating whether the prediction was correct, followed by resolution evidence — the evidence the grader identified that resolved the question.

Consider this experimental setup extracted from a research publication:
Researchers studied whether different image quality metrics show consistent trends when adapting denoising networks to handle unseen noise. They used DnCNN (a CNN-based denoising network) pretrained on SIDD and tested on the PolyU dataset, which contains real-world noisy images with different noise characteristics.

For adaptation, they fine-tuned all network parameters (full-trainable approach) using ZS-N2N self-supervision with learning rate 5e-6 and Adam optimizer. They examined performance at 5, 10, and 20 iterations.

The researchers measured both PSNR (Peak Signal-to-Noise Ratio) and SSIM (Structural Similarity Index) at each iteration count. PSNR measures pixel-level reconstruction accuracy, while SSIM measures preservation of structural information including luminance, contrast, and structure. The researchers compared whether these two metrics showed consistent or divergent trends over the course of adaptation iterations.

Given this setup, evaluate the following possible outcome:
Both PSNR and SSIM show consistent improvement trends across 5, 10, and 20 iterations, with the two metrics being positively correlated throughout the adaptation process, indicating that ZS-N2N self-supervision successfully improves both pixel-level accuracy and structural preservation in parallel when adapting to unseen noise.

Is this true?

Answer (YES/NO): NO